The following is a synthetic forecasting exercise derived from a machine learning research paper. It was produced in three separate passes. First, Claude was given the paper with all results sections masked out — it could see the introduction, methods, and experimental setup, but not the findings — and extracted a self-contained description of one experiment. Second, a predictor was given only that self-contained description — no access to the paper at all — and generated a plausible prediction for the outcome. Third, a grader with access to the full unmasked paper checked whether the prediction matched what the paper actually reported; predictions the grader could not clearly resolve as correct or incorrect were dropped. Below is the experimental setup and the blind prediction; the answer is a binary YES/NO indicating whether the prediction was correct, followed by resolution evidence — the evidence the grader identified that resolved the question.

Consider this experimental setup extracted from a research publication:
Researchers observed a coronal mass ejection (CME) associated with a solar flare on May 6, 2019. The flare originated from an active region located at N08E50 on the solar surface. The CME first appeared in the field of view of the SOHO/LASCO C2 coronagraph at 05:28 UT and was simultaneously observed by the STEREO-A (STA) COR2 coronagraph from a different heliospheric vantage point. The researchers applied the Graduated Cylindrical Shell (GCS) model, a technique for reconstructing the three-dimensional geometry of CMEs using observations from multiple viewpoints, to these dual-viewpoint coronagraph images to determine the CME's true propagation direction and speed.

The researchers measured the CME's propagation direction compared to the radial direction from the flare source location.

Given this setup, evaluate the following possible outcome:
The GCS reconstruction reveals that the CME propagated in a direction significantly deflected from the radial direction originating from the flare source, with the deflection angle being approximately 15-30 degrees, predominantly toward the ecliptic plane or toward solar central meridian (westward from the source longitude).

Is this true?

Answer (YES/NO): NO